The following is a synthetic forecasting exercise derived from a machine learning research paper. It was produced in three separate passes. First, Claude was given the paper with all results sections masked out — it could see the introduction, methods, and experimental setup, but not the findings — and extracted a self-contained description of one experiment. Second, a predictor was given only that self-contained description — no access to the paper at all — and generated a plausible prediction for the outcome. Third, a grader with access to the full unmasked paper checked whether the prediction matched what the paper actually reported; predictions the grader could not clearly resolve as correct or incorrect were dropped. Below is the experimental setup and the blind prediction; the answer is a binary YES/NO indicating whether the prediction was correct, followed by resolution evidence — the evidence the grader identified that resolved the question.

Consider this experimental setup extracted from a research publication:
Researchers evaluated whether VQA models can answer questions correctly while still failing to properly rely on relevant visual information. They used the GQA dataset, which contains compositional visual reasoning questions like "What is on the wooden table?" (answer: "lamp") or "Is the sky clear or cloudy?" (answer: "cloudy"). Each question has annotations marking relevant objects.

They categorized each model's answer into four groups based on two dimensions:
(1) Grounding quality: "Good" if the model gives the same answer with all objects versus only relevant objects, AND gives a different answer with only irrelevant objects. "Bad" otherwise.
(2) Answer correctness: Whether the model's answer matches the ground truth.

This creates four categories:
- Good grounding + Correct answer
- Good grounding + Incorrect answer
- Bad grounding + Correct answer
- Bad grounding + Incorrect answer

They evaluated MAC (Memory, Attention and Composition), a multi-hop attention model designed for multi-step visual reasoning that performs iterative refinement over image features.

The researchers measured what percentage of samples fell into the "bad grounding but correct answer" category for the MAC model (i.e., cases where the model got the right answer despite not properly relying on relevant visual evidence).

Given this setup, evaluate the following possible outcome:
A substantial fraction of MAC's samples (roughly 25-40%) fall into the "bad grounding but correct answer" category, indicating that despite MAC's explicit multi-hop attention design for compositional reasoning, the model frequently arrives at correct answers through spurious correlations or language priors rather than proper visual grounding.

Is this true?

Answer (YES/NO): NO